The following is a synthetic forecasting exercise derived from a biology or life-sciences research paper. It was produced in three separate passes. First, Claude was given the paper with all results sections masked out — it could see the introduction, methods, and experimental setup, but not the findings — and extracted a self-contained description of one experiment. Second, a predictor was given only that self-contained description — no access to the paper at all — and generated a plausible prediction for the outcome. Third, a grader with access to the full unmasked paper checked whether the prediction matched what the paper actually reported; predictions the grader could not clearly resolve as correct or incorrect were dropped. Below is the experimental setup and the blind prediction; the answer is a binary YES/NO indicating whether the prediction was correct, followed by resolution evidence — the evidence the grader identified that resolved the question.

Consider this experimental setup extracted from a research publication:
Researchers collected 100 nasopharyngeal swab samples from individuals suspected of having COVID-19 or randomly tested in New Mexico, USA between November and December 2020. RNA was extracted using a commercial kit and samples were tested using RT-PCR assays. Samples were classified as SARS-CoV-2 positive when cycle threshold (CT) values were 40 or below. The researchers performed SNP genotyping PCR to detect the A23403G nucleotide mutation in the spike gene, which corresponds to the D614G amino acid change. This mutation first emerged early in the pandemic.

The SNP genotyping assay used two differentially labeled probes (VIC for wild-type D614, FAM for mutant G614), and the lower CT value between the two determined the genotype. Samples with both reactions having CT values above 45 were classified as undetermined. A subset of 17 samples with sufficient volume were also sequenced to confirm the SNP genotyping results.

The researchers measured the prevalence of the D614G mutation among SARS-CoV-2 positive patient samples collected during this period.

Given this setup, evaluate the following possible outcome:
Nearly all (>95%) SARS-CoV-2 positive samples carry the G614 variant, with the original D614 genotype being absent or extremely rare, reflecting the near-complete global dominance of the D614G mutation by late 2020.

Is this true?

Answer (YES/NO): YES